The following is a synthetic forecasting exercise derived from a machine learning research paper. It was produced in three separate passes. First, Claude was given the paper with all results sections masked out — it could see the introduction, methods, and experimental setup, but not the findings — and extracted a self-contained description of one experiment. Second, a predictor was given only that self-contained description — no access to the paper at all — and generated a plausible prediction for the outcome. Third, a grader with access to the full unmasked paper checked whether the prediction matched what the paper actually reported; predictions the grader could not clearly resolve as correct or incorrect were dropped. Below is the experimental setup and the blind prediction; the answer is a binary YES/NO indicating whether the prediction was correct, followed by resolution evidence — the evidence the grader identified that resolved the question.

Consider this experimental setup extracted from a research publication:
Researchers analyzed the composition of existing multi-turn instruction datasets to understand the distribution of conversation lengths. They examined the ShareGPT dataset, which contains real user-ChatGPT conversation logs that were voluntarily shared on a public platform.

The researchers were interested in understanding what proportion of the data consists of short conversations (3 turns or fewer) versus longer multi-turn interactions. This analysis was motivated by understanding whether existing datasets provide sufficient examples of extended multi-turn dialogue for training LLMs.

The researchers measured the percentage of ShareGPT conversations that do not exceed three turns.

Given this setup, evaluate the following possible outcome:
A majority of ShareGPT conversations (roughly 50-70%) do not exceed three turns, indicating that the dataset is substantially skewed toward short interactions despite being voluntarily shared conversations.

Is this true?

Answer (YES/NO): YES